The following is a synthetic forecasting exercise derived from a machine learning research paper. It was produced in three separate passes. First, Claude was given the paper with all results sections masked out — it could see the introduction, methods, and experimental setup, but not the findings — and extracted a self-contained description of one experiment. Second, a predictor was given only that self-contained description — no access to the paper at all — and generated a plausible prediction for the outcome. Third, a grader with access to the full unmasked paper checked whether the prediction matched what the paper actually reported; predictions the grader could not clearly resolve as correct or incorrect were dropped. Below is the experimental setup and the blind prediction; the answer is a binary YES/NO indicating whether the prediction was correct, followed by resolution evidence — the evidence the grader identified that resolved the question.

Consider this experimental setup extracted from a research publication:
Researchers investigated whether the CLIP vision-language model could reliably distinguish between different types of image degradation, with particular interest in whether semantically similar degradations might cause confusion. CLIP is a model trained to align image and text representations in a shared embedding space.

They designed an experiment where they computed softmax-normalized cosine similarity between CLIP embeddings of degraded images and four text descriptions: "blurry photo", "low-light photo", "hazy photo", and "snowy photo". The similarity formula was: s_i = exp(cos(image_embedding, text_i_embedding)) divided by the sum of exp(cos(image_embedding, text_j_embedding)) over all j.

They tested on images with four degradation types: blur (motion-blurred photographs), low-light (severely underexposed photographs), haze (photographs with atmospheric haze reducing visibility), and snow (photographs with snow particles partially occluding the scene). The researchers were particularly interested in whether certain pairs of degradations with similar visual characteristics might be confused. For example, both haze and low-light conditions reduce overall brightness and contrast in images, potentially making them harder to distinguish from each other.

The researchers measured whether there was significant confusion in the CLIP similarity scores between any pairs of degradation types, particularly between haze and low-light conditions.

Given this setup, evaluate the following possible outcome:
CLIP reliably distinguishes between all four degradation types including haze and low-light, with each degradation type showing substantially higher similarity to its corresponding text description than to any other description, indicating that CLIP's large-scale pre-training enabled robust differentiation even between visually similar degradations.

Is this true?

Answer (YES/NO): YES